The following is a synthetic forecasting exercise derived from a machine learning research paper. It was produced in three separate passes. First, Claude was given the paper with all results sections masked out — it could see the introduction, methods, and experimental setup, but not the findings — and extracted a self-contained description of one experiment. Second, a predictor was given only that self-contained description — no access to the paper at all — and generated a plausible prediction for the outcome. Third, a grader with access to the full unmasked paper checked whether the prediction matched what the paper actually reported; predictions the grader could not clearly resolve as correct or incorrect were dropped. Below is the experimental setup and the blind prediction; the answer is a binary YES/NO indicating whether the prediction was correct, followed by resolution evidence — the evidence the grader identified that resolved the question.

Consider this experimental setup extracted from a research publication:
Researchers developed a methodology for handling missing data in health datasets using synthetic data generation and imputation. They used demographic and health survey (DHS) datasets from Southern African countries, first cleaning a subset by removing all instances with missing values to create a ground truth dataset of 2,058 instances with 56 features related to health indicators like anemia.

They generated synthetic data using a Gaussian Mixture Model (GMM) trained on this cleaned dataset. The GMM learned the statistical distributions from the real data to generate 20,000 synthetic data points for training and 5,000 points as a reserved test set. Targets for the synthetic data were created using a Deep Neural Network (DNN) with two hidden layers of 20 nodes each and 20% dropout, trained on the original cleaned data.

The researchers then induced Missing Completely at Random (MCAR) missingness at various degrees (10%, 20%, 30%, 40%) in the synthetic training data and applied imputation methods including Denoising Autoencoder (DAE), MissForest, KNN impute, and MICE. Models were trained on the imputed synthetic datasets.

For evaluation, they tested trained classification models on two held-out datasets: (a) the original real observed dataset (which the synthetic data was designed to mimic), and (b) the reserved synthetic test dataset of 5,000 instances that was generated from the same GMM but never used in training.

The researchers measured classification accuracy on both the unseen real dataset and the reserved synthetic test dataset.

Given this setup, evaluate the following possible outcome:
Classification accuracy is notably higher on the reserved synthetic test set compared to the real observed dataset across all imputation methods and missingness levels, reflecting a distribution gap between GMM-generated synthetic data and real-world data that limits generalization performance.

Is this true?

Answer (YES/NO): NO